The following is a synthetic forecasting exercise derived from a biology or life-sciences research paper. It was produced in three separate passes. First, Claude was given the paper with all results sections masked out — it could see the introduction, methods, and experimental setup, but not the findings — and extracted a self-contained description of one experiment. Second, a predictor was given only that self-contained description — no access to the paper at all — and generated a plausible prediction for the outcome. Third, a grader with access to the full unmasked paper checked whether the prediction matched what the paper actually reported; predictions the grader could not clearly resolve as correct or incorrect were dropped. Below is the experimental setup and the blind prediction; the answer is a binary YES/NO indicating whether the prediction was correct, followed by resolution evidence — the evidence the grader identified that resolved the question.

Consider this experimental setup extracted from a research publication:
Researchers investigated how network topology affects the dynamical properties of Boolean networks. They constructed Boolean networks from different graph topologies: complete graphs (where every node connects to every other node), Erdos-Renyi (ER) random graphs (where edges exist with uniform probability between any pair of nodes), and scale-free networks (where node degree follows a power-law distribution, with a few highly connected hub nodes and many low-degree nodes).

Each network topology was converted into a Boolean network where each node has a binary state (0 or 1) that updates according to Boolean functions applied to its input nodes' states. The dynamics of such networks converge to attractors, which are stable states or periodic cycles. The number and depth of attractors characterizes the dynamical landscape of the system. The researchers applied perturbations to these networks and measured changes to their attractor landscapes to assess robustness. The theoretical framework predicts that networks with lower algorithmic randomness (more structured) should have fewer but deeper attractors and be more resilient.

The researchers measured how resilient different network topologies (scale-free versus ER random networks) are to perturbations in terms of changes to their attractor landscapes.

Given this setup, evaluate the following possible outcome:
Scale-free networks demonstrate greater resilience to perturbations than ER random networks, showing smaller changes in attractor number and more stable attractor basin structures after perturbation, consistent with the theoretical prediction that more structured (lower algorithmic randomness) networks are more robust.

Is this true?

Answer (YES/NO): YES